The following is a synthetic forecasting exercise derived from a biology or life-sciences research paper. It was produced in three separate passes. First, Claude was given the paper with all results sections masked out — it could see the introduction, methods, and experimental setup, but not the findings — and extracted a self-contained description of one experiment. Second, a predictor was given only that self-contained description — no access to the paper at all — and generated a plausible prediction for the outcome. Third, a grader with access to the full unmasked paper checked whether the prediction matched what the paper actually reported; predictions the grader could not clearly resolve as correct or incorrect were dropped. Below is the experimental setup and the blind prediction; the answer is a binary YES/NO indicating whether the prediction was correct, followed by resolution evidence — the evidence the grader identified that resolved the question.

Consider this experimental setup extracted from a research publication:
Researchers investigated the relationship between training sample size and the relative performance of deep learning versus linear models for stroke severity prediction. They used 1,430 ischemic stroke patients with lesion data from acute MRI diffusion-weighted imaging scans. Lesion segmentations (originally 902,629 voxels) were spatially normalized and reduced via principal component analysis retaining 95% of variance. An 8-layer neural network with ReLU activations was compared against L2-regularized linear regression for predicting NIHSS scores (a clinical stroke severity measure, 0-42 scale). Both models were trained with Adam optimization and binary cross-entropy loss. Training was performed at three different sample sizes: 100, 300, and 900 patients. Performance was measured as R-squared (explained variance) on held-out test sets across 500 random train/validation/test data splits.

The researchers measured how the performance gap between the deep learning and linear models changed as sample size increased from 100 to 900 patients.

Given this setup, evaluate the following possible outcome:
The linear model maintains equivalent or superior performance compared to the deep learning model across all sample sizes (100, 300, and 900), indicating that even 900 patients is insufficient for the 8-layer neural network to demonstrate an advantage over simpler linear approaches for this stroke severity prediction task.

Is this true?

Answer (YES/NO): NO